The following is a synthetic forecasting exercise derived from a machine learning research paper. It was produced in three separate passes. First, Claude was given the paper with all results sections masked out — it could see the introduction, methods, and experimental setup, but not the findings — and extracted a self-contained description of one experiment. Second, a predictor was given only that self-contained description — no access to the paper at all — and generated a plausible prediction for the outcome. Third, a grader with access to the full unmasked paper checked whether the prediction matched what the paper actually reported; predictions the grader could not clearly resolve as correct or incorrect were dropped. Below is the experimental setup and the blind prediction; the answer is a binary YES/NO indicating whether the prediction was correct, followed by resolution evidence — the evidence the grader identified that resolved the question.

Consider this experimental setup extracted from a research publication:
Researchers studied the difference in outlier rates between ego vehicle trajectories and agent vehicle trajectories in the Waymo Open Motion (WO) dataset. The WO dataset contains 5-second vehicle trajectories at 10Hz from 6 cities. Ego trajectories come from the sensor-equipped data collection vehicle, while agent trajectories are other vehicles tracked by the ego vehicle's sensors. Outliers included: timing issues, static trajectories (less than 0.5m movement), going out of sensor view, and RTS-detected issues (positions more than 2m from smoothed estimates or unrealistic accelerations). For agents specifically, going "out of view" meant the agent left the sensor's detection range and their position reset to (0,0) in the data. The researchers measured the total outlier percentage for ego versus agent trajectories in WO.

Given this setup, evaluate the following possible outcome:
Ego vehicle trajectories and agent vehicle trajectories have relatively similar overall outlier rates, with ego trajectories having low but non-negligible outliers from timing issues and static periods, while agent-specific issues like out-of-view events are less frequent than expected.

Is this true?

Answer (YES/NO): NO